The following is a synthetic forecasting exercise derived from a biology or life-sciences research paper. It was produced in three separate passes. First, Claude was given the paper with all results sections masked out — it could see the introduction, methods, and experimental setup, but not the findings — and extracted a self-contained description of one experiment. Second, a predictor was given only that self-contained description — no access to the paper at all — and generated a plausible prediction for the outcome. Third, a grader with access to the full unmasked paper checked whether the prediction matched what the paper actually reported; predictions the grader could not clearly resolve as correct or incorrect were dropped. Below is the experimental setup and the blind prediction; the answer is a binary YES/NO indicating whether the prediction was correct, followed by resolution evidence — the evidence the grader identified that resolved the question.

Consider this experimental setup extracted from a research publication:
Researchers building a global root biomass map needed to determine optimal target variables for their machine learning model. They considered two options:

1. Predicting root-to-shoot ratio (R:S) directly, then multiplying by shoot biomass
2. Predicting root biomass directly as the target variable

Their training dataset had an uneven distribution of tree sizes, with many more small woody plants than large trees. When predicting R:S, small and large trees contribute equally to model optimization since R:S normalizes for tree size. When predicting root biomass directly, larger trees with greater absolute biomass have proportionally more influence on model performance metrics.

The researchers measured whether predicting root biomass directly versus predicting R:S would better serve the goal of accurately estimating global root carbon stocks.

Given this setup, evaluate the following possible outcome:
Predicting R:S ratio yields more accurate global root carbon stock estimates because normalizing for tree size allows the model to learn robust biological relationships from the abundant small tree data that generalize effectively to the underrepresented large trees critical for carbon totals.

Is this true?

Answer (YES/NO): NO